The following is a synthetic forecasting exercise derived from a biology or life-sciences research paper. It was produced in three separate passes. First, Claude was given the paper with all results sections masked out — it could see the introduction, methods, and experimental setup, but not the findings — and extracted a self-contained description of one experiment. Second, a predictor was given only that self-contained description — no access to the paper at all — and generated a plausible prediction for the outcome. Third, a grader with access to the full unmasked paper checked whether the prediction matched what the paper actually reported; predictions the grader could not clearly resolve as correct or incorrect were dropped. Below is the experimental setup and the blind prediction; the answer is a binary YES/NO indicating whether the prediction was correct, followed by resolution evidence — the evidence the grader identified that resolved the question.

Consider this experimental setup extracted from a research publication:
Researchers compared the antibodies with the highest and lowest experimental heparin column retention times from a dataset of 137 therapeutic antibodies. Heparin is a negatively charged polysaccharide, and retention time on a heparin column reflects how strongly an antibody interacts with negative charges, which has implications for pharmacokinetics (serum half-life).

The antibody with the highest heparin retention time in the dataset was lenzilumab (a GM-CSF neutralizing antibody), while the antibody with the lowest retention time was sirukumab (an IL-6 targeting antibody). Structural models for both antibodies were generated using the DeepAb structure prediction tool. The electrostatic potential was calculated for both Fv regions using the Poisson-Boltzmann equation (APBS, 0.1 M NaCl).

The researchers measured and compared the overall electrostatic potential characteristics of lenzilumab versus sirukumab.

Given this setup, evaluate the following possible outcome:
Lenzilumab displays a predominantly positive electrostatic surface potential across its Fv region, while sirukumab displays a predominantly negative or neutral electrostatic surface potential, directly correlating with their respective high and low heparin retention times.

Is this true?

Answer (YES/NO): YES